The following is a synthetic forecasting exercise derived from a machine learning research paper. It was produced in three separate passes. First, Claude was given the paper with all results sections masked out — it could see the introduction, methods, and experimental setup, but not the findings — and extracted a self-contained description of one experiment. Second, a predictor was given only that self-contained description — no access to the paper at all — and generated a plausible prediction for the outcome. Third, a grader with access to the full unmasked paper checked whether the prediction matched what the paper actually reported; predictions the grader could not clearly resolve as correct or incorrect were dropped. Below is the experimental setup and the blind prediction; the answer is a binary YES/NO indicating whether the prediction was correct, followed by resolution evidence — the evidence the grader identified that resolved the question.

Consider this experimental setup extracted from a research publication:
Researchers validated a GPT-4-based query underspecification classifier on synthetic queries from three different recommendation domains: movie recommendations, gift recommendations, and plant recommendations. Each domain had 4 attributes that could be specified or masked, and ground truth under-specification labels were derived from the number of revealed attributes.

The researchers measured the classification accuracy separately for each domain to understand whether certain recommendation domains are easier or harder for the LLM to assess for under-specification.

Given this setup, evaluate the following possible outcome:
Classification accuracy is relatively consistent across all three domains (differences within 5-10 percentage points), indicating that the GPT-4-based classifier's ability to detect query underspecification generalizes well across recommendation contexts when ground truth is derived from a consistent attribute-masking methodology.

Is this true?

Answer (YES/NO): NO